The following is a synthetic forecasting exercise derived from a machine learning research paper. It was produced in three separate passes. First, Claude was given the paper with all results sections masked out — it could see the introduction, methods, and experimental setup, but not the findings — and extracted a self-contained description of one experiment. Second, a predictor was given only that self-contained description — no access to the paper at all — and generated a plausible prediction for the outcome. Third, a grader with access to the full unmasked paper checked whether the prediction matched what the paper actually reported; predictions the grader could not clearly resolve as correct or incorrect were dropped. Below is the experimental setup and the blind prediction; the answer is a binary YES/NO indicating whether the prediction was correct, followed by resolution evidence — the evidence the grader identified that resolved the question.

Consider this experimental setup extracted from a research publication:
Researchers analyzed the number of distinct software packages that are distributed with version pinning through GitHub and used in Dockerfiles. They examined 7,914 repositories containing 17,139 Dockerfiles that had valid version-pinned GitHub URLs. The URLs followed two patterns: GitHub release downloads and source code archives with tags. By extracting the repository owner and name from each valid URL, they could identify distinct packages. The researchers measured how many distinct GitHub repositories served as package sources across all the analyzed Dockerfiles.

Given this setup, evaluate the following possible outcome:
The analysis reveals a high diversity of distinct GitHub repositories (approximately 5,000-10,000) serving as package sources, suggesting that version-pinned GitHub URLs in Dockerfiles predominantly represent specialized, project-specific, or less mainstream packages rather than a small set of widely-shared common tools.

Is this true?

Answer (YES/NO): NO